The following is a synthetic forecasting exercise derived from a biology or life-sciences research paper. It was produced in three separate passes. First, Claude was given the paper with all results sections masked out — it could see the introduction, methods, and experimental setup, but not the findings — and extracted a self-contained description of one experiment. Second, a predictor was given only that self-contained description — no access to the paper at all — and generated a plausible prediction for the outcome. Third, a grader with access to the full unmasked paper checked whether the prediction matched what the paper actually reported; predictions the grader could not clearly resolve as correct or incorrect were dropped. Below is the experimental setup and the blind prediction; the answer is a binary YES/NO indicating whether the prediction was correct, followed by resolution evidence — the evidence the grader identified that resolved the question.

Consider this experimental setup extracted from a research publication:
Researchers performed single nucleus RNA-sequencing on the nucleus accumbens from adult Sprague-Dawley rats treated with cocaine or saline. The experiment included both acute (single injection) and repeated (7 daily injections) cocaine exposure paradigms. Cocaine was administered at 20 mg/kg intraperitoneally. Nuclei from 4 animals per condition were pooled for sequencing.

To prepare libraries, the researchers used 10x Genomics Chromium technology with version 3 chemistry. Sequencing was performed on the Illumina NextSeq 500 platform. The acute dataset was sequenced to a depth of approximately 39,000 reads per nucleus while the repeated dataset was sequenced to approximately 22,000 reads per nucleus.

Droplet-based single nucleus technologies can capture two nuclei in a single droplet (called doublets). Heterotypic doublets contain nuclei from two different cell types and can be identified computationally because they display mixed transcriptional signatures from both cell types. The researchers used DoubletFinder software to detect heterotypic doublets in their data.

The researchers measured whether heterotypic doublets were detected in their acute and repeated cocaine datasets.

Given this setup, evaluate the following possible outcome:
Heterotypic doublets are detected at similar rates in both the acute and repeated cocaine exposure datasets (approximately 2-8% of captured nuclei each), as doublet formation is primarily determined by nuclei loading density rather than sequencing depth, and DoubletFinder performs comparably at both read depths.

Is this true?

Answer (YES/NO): NO